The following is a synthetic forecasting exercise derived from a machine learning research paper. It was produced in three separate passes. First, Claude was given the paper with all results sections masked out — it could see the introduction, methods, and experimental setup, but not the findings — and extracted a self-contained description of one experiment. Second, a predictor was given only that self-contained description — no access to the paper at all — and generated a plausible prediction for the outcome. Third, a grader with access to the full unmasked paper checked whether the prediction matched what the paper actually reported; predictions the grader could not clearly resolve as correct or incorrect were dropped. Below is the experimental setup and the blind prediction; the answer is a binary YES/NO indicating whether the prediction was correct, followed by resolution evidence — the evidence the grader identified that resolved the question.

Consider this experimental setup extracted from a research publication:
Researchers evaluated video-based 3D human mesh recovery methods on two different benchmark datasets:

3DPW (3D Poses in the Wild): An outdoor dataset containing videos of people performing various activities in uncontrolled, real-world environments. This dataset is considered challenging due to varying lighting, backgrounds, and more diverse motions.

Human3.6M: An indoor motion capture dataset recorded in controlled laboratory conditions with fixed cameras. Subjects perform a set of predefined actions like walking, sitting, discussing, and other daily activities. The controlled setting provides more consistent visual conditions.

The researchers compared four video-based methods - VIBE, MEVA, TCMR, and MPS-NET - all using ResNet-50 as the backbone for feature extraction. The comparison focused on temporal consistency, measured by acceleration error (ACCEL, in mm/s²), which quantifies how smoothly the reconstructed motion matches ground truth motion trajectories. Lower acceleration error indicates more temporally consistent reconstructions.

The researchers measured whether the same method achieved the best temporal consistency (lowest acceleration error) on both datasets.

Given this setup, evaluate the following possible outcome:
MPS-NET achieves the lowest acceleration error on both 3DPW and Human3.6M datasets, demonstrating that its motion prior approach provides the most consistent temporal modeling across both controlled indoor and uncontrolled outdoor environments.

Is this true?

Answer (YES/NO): NO